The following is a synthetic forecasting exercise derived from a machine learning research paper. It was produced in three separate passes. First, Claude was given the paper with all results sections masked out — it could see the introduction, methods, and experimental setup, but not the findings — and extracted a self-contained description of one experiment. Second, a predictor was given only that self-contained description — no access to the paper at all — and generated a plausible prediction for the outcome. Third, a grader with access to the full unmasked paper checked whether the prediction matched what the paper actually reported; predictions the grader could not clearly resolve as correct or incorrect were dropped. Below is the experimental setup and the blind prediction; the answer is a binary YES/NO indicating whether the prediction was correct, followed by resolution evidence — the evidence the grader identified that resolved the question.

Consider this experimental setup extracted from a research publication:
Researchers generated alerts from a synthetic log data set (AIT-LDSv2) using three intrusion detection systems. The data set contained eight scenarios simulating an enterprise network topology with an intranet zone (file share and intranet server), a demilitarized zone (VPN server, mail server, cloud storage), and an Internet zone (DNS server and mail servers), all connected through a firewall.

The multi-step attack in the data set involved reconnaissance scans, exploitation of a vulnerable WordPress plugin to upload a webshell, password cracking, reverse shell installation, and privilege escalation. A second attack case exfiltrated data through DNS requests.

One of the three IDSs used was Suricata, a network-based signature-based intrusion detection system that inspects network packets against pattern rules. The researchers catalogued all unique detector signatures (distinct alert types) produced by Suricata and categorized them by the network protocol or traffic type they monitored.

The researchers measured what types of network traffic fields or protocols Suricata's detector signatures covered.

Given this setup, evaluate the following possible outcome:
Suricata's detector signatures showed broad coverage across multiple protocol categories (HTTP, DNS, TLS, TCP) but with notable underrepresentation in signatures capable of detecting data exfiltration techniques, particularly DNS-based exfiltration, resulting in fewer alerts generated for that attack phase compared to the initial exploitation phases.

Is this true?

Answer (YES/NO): NO